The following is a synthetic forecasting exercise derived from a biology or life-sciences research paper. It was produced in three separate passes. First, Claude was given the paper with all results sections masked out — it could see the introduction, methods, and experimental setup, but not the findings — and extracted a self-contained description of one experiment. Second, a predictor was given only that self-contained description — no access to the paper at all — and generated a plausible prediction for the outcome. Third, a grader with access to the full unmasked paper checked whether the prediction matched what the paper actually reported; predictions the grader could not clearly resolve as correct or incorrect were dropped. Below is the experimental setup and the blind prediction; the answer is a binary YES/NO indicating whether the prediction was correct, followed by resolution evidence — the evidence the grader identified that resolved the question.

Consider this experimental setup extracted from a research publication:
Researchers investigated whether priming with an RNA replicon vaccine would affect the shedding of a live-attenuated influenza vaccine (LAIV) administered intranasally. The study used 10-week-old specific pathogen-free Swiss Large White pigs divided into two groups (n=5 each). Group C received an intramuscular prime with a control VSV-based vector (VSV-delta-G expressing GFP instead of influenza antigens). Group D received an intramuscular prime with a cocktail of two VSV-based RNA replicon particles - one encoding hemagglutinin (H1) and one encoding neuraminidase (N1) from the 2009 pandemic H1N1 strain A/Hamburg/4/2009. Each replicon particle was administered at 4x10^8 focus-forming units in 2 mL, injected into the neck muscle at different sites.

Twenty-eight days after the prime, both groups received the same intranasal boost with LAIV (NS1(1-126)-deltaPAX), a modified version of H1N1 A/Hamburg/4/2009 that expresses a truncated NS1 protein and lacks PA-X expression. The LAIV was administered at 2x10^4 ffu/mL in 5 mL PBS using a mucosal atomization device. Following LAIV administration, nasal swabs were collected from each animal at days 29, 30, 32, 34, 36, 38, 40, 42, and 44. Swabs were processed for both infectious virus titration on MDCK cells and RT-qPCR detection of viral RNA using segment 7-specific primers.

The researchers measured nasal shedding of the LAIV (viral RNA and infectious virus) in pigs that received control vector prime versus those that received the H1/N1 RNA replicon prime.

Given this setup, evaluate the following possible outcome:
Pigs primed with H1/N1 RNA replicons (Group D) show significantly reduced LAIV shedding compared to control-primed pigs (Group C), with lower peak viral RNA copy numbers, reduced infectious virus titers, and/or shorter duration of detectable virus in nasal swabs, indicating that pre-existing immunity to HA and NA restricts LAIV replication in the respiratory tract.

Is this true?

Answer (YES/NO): YES